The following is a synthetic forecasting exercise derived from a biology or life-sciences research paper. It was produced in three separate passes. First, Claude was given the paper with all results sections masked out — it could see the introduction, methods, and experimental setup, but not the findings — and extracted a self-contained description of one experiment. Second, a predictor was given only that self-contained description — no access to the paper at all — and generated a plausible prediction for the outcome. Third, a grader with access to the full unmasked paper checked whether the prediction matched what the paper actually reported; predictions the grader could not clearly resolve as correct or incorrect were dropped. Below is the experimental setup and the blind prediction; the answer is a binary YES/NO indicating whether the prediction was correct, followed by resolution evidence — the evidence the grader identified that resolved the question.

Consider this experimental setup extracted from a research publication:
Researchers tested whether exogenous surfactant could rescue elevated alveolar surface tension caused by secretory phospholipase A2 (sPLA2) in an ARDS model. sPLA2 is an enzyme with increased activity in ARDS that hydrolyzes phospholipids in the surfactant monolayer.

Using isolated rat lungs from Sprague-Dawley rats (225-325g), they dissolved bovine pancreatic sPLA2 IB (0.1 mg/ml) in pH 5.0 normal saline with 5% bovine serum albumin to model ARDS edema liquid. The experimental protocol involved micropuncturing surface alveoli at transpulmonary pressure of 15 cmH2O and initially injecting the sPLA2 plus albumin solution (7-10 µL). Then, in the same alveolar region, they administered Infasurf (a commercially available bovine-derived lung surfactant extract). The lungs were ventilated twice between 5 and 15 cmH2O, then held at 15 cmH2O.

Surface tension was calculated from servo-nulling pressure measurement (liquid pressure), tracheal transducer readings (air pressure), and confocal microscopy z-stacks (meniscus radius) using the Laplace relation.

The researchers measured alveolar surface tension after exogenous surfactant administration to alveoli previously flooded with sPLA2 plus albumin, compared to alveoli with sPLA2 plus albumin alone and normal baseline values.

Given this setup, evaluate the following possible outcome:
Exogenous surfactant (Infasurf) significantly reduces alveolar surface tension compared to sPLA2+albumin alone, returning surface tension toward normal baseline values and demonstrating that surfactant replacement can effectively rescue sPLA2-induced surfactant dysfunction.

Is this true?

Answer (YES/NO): YES